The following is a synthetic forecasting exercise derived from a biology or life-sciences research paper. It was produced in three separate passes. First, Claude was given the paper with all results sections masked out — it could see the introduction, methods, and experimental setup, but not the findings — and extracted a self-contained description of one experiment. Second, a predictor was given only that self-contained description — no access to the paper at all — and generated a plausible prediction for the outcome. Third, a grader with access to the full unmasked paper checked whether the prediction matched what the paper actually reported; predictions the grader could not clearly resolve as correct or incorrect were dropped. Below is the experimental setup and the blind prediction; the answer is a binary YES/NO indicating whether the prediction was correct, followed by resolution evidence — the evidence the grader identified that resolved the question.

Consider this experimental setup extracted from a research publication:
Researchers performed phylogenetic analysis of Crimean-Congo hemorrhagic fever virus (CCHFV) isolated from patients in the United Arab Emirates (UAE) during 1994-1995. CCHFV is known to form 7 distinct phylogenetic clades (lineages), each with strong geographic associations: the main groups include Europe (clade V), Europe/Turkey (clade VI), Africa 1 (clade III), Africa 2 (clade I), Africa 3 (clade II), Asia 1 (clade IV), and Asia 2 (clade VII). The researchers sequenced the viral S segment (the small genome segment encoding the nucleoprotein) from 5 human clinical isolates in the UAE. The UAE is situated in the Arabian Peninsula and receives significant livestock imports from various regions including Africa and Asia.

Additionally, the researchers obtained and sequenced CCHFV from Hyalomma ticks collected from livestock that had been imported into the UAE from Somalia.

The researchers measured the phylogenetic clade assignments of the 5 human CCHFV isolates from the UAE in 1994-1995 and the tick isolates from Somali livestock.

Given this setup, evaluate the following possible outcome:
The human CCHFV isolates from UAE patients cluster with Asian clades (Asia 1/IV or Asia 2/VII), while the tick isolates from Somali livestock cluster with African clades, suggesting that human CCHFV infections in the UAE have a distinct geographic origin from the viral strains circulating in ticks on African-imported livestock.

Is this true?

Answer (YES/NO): NO